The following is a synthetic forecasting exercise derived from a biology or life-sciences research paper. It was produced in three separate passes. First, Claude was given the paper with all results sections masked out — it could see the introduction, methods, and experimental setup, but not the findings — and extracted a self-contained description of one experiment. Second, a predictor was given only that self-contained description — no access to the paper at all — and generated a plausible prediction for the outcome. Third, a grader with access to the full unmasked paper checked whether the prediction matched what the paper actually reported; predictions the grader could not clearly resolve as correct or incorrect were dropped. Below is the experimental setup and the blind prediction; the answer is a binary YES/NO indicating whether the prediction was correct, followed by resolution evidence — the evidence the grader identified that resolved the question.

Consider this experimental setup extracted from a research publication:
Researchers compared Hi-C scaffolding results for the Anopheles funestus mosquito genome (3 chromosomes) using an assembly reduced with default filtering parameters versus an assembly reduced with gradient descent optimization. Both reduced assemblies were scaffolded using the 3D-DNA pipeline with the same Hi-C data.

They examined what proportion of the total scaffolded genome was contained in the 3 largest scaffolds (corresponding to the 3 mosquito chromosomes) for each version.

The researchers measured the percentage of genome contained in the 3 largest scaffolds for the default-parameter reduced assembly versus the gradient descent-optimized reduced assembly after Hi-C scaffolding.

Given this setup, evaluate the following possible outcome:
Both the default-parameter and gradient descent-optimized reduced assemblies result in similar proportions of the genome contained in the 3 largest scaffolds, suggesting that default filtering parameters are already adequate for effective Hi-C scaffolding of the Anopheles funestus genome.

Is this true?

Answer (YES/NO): NO